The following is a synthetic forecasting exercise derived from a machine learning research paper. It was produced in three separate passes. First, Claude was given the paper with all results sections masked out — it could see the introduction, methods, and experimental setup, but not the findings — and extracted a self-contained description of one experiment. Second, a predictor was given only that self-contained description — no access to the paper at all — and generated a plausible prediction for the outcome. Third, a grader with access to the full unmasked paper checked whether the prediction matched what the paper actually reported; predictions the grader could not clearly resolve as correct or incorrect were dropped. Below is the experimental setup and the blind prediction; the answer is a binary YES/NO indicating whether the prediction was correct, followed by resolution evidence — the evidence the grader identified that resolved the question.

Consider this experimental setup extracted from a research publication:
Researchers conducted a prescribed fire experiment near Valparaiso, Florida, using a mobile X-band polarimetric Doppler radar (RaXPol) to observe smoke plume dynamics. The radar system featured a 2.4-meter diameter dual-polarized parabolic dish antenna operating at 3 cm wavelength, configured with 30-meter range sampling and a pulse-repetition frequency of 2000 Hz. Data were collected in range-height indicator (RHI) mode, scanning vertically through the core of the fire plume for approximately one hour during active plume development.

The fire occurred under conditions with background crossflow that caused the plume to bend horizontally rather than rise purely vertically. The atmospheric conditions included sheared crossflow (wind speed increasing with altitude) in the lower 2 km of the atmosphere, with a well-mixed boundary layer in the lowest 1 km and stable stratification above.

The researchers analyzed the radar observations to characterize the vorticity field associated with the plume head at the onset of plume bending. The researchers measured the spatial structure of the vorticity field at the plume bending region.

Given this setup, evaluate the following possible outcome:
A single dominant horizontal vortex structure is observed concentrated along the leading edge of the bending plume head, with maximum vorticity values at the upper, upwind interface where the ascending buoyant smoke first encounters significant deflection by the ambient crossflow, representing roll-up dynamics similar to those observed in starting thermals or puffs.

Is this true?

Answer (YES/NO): NO